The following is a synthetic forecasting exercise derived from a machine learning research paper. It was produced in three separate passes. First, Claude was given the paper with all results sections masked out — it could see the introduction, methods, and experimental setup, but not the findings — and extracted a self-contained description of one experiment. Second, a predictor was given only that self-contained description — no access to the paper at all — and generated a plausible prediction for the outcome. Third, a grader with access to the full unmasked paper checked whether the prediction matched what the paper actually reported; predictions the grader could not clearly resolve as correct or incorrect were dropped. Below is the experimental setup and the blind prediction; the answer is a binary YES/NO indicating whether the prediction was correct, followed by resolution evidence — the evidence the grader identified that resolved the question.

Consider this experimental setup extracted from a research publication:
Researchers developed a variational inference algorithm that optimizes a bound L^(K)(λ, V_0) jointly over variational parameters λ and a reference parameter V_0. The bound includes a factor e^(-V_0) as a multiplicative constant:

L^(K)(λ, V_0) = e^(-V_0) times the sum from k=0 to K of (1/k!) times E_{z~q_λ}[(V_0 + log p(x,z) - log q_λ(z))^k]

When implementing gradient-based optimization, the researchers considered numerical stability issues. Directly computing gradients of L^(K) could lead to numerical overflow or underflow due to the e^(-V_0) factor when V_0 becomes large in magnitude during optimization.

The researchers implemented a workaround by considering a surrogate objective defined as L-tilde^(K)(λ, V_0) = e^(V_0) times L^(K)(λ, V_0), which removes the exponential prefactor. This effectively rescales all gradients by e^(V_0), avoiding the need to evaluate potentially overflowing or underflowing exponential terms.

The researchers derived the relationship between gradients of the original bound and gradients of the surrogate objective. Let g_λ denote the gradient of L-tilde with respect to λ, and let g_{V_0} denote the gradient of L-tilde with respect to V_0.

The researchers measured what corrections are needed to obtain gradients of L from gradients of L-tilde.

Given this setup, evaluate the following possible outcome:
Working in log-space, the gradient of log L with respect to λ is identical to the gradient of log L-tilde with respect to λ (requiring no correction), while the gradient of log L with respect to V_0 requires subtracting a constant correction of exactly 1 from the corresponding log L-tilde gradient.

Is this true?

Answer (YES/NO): NO